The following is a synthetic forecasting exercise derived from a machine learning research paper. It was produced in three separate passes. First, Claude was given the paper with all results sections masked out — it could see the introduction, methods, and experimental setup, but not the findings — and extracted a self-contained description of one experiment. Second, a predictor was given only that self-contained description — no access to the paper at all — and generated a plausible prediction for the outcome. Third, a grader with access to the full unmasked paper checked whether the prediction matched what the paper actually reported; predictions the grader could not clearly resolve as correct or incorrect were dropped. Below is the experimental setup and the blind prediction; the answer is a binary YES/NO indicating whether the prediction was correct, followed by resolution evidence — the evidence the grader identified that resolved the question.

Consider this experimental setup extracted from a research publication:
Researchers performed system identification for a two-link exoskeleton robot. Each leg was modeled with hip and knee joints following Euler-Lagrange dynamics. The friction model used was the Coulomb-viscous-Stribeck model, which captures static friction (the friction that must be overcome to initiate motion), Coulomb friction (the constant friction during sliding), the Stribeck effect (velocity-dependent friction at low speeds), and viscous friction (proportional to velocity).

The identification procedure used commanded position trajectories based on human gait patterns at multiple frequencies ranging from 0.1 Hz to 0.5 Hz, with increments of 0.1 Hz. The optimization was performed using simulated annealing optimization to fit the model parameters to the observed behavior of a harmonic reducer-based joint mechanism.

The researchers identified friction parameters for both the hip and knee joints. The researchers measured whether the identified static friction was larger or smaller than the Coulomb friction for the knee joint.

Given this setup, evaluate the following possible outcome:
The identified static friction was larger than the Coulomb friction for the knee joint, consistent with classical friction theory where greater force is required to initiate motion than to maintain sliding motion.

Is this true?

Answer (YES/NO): YES